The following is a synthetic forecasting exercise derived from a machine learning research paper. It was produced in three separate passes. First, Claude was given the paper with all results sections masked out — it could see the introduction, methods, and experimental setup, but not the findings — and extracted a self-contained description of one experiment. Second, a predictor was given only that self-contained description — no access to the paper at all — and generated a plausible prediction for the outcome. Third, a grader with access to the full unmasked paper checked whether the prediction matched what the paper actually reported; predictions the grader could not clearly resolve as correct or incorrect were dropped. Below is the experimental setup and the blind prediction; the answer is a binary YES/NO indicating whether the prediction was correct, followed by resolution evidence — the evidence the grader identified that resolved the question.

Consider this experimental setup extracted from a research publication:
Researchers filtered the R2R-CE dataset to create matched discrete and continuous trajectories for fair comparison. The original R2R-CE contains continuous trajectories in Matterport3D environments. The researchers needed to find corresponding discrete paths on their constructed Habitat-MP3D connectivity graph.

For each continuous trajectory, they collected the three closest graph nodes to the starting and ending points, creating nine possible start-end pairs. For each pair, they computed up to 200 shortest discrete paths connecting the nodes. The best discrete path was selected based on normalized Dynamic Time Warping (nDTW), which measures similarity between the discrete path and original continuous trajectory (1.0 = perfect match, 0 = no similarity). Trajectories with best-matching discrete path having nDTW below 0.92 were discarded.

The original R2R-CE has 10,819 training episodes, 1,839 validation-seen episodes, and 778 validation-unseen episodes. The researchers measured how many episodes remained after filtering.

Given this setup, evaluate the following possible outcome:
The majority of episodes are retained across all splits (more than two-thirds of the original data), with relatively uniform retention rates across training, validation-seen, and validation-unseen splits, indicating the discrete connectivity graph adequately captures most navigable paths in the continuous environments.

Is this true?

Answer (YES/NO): YES